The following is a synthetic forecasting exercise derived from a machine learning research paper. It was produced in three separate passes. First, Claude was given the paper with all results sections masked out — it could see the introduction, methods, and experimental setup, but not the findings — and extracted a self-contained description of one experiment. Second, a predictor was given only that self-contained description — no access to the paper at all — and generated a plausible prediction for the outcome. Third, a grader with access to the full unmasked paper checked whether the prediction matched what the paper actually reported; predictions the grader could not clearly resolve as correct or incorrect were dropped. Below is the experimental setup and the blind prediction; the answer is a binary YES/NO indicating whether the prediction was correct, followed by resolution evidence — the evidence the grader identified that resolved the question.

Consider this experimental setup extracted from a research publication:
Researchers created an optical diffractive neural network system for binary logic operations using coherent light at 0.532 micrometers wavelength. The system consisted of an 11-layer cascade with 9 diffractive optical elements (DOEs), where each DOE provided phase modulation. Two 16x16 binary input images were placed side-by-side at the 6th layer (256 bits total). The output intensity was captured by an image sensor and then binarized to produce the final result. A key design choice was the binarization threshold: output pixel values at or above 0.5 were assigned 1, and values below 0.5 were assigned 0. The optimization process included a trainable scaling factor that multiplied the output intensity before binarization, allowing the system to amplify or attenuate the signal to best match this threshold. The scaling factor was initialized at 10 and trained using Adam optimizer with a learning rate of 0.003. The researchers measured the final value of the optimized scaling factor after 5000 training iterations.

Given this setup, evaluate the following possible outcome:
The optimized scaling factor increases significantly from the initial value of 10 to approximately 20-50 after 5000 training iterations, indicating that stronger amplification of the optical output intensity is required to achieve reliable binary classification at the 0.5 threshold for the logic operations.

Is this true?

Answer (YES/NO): YES